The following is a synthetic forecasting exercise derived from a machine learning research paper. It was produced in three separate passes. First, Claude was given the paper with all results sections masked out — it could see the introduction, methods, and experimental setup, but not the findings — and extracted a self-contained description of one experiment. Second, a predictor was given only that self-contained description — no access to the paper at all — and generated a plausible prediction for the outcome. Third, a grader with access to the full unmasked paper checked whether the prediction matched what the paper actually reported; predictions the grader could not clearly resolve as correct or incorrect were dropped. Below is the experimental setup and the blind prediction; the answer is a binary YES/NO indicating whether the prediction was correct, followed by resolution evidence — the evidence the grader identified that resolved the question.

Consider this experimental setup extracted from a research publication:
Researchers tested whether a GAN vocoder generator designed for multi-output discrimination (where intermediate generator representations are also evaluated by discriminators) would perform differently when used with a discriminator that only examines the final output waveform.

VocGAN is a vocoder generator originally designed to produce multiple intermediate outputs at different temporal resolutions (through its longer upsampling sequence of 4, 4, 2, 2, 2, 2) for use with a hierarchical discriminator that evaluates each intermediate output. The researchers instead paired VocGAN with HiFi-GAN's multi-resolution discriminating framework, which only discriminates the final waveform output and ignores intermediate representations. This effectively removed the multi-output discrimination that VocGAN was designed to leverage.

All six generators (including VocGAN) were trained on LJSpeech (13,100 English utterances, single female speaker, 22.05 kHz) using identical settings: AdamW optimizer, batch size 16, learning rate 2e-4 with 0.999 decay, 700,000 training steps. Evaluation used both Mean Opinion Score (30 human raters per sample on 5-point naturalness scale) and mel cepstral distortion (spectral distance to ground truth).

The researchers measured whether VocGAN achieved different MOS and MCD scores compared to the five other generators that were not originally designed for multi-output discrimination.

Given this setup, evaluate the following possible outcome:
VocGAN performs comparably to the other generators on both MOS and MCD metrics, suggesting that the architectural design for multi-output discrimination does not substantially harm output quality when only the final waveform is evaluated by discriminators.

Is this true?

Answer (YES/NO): YES